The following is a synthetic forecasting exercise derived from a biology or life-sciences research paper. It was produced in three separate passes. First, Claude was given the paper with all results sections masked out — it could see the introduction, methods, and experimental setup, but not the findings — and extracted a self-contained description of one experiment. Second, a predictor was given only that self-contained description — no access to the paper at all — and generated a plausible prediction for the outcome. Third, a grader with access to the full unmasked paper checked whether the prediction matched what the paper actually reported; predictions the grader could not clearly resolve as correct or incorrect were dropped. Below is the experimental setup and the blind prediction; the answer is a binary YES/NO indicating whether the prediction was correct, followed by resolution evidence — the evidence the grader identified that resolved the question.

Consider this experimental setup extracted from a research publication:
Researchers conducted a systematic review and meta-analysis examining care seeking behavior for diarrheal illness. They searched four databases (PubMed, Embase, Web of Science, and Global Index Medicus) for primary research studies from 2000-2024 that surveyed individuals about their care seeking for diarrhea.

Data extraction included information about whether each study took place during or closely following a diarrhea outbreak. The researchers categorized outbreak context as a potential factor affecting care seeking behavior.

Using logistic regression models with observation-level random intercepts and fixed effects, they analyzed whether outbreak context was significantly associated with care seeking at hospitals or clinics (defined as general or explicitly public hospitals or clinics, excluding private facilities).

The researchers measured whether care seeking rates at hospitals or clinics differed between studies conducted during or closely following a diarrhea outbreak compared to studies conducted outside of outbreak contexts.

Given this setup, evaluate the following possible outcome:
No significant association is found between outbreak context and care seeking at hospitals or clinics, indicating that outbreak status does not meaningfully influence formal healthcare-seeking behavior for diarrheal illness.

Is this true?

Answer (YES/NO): NO